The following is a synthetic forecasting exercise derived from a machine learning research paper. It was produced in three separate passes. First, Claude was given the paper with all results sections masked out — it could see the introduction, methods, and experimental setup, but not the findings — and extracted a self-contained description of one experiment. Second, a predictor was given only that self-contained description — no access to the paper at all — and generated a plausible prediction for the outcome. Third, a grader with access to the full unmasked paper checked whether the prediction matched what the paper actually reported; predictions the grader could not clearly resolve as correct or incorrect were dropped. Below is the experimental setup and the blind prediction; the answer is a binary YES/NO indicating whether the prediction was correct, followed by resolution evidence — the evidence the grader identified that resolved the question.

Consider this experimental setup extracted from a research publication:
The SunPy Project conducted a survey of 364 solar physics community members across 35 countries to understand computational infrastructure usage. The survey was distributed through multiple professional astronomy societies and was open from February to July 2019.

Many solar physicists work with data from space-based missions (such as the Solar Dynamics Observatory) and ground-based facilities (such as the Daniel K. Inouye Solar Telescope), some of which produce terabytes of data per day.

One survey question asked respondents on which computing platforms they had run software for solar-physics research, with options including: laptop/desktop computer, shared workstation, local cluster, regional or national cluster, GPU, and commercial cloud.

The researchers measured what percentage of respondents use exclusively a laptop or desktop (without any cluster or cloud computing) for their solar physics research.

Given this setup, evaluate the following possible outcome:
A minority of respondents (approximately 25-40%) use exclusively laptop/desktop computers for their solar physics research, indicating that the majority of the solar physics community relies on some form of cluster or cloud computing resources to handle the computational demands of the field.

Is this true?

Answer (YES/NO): YES